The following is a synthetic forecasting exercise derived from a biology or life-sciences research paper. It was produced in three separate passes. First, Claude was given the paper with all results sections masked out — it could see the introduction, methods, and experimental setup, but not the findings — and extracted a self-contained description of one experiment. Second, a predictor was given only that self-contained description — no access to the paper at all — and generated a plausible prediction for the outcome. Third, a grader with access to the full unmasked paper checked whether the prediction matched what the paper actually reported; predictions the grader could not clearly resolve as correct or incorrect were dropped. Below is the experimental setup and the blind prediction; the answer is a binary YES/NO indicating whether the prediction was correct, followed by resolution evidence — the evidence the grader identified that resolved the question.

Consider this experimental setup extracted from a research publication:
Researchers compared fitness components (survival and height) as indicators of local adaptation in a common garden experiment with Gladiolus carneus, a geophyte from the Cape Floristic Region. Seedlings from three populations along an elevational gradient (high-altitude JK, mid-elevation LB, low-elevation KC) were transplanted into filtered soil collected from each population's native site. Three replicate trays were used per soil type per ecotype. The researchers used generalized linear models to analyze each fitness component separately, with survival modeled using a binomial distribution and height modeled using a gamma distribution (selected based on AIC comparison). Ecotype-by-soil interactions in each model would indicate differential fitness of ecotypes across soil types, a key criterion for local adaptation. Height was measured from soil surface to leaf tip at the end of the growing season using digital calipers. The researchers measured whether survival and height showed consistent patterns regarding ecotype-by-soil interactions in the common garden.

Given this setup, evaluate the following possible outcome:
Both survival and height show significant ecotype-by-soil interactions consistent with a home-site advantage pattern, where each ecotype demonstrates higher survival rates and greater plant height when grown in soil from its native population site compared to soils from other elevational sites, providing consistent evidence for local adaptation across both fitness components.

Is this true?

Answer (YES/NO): NO